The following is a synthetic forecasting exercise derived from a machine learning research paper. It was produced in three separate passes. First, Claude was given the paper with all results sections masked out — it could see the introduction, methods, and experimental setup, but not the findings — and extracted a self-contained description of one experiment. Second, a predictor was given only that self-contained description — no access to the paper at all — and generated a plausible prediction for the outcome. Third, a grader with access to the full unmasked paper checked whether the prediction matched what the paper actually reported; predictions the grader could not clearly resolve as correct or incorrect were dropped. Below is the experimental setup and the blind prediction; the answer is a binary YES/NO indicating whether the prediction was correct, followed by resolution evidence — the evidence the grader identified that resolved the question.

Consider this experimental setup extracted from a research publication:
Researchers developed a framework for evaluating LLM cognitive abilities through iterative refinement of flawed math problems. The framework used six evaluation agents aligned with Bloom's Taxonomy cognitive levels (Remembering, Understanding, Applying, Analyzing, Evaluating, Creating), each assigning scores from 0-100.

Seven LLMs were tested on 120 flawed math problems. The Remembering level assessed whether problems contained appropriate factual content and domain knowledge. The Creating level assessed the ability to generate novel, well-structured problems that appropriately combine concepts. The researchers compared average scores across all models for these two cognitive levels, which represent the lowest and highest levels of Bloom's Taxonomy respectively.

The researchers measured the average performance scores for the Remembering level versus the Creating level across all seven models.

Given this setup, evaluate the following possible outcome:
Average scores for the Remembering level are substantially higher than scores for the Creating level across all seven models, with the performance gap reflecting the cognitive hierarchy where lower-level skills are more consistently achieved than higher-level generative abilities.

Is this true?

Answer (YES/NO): YES